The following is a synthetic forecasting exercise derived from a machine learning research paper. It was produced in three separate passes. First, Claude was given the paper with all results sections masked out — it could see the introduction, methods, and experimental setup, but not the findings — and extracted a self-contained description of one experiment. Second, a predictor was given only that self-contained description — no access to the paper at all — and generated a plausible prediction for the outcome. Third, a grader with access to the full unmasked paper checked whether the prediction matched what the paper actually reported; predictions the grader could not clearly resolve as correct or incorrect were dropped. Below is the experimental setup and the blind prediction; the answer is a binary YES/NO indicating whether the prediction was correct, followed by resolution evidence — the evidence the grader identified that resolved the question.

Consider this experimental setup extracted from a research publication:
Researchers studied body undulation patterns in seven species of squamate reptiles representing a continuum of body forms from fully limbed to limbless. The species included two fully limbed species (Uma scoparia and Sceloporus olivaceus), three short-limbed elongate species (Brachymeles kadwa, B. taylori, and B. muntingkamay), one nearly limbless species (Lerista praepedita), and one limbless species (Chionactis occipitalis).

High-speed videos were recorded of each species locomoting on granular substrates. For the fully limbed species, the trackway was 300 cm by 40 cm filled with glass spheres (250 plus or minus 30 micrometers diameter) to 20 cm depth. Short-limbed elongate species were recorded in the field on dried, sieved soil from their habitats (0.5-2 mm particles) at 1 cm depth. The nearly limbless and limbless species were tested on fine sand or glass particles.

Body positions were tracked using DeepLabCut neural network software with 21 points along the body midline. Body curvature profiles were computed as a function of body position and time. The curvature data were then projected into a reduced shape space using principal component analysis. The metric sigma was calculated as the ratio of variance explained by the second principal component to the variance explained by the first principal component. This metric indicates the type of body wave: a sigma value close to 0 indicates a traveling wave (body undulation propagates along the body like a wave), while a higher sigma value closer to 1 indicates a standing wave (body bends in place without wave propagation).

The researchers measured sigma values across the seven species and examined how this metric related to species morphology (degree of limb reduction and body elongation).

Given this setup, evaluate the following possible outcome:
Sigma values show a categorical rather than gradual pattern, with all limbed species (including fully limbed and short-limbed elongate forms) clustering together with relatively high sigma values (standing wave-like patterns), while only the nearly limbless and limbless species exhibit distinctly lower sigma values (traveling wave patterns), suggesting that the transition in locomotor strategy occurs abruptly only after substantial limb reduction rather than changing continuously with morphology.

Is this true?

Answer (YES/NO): NO